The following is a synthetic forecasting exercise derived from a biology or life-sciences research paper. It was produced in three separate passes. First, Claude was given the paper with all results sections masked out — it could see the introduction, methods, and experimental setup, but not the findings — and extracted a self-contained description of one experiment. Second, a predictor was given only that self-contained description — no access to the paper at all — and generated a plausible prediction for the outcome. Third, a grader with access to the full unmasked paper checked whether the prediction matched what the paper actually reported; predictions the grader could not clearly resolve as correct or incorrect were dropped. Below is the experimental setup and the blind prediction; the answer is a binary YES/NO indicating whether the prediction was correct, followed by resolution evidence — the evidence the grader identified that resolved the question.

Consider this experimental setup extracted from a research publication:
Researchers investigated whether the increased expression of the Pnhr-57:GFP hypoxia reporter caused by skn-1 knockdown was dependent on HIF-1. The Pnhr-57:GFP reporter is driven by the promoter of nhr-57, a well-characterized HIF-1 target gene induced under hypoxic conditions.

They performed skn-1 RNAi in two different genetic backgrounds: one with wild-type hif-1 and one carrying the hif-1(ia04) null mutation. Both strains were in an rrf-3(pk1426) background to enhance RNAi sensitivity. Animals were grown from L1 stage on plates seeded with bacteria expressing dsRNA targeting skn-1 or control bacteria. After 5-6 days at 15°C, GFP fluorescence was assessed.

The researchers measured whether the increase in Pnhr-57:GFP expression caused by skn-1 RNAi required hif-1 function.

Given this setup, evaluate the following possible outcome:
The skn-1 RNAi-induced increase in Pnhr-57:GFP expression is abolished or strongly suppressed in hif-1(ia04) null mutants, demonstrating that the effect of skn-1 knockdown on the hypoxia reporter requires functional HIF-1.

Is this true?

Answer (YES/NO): YES